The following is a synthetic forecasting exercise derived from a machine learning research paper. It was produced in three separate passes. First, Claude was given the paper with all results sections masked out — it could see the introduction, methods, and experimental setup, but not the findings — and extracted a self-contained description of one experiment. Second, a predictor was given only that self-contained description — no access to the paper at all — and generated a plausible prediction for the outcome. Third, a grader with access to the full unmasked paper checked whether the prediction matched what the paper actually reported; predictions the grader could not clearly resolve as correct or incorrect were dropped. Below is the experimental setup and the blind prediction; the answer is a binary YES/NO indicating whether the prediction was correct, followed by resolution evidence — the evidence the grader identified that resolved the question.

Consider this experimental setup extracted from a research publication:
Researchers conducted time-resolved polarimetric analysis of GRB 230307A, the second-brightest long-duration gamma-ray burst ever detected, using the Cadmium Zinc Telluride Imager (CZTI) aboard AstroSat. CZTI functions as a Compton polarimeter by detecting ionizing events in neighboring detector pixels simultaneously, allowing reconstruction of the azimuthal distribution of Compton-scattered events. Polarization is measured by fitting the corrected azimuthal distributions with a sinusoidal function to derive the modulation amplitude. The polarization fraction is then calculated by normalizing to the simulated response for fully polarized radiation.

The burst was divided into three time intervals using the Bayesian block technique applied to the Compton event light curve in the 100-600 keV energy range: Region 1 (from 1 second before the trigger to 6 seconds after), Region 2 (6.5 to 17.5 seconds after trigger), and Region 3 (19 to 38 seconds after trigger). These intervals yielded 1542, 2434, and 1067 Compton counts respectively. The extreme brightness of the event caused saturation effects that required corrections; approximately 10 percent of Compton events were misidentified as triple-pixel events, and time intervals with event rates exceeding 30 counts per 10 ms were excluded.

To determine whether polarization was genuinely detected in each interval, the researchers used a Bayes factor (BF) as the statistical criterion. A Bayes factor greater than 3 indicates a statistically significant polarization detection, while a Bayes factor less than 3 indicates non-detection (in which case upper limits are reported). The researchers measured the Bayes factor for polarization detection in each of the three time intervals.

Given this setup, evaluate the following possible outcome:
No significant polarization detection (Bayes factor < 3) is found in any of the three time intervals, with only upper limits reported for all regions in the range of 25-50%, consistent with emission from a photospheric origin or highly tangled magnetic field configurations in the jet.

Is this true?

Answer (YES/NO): NO